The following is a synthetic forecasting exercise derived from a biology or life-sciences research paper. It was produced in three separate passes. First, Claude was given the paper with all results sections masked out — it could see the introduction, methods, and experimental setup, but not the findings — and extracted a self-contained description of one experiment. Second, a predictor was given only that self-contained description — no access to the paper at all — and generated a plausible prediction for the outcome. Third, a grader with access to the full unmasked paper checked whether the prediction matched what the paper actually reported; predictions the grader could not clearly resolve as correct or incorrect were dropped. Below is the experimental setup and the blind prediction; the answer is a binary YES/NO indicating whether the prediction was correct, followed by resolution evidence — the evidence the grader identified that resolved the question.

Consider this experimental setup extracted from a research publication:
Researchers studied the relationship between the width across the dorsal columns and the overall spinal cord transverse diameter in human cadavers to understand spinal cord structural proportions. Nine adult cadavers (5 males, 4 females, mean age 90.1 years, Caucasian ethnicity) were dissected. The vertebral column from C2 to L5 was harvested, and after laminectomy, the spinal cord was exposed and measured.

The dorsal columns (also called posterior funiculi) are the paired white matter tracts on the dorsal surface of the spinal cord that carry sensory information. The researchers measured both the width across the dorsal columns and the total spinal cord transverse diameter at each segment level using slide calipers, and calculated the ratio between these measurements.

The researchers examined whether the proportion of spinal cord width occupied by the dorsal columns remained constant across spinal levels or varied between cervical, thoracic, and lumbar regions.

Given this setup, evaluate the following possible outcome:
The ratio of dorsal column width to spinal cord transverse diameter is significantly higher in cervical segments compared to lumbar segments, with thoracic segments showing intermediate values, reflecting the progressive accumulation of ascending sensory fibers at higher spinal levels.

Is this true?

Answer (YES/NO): NO